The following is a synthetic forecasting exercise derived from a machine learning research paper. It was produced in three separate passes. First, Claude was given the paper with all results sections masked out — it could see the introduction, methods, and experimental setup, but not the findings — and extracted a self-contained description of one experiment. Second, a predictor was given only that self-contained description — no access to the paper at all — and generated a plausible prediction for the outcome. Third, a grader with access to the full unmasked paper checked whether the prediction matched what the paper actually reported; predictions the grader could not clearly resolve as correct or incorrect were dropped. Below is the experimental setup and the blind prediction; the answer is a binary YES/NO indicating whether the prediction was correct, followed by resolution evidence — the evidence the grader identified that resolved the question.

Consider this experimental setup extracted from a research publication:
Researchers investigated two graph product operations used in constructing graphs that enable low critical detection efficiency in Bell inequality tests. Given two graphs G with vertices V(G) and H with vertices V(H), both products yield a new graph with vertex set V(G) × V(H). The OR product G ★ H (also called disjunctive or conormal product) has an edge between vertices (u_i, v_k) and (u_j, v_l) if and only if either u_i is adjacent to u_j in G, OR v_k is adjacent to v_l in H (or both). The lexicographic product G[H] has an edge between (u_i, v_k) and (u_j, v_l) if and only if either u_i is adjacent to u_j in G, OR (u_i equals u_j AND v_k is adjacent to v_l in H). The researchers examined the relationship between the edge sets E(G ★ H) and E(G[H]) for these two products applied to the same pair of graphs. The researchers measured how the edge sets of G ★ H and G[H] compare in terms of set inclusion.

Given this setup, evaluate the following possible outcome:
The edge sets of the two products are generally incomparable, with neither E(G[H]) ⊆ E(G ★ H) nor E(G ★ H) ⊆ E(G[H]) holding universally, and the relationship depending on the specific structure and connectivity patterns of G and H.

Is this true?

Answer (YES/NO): NO